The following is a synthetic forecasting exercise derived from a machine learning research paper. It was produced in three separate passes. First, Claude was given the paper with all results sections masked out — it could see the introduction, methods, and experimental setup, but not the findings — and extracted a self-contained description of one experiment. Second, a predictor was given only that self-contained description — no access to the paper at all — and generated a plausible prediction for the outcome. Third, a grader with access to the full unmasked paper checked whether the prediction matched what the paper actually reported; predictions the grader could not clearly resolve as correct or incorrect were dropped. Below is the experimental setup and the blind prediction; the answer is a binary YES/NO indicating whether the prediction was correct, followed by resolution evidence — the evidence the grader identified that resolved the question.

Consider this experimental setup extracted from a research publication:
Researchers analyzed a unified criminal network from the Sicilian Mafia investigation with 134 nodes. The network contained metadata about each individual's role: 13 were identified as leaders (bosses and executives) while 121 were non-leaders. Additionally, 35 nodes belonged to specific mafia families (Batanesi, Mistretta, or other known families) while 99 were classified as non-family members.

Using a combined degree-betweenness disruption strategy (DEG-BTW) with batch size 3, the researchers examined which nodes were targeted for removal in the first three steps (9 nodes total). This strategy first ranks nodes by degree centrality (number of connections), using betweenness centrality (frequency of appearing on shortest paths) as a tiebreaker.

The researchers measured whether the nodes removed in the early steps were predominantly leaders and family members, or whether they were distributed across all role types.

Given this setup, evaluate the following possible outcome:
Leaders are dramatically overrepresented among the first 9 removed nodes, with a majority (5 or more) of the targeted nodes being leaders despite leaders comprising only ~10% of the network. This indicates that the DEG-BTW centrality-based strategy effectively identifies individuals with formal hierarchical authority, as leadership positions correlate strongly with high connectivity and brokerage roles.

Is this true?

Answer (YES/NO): YES